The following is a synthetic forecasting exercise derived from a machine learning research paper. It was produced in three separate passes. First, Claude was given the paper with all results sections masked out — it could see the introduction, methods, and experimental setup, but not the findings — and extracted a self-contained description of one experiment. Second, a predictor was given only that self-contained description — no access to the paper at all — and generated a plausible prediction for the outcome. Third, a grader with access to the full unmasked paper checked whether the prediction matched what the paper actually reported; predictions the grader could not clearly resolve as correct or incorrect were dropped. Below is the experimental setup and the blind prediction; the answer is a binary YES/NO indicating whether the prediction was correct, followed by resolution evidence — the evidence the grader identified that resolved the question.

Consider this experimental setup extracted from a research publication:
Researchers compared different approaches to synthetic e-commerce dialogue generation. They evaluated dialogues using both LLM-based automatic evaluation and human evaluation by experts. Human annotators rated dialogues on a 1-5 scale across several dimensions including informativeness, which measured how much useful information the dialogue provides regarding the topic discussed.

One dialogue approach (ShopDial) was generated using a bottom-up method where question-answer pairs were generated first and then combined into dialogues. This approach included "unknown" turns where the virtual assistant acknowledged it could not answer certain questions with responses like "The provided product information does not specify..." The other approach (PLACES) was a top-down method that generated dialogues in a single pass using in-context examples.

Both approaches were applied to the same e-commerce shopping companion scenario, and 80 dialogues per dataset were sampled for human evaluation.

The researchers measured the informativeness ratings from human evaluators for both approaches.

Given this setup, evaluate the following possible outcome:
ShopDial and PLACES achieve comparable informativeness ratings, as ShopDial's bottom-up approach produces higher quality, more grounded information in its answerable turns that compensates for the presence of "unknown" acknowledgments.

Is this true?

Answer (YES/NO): NO